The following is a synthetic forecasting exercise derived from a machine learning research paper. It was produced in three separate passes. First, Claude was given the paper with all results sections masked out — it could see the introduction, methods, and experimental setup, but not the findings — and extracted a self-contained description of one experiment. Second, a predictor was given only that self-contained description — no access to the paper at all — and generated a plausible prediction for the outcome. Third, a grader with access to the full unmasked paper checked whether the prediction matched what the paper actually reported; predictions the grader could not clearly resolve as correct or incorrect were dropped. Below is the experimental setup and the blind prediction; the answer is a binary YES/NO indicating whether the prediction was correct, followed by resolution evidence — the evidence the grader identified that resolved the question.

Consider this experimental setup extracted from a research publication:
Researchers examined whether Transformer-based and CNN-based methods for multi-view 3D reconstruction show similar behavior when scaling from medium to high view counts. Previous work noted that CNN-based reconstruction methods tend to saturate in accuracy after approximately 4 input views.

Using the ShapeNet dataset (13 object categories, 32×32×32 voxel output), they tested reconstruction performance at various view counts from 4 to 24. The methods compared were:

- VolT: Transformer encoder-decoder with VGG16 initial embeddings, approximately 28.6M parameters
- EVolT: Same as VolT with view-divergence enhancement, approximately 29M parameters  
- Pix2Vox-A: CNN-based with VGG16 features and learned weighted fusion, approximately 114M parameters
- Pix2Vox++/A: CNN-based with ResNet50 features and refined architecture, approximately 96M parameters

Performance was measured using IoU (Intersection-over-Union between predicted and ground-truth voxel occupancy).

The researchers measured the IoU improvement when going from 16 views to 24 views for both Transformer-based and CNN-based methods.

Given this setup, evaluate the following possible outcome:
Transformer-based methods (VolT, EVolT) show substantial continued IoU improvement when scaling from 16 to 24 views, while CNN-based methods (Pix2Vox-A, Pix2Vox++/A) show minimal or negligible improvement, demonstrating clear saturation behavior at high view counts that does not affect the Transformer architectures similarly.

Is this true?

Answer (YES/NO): YES